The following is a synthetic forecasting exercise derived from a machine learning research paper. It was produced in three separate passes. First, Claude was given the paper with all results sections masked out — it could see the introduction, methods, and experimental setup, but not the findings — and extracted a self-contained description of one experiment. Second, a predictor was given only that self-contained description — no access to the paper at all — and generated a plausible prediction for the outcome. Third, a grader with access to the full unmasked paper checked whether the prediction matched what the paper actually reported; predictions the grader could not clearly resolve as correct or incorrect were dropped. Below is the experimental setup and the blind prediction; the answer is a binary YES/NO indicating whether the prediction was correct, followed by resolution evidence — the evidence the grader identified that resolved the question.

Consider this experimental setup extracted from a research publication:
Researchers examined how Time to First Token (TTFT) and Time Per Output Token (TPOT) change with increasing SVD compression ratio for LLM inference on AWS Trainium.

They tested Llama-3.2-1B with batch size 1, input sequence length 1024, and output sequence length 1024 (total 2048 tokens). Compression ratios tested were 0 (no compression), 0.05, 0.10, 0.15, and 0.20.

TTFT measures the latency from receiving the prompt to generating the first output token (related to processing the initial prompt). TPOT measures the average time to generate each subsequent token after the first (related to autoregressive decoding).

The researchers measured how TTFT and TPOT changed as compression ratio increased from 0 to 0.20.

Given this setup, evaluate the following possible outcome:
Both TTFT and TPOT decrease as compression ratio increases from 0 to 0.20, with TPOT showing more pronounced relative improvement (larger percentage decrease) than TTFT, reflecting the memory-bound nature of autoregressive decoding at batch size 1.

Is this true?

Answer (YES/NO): YES